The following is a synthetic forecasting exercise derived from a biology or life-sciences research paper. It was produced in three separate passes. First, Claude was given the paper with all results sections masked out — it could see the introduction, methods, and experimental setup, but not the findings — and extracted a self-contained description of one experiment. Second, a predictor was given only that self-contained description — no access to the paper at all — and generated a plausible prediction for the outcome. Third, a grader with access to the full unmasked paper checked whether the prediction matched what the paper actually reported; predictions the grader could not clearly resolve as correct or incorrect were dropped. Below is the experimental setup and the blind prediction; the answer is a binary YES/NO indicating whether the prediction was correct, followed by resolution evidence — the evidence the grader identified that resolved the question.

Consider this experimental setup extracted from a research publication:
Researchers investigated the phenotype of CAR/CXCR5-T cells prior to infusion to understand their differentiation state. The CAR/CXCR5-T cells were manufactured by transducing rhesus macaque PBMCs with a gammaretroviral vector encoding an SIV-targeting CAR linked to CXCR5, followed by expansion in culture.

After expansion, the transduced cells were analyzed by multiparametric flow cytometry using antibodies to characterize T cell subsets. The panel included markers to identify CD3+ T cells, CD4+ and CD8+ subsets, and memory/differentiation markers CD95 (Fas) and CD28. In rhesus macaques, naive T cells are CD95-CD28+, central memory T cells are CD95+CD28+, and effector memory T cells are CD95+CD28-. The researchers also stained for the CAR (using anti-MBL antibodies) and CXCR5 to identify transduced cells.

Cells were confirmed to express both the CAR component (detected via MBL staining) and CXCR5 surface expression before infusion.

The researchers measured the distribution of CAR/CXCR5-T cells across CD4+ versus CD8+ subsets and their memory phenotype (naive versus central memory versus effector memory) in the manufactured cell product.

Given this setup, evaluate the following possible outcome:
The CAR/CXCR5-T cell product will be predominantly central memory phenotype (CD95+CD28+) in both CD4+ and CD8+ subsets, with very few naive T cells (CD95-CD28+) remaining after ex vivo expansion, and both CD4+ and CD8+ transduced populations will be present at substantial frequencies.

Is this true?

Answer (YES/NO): NO